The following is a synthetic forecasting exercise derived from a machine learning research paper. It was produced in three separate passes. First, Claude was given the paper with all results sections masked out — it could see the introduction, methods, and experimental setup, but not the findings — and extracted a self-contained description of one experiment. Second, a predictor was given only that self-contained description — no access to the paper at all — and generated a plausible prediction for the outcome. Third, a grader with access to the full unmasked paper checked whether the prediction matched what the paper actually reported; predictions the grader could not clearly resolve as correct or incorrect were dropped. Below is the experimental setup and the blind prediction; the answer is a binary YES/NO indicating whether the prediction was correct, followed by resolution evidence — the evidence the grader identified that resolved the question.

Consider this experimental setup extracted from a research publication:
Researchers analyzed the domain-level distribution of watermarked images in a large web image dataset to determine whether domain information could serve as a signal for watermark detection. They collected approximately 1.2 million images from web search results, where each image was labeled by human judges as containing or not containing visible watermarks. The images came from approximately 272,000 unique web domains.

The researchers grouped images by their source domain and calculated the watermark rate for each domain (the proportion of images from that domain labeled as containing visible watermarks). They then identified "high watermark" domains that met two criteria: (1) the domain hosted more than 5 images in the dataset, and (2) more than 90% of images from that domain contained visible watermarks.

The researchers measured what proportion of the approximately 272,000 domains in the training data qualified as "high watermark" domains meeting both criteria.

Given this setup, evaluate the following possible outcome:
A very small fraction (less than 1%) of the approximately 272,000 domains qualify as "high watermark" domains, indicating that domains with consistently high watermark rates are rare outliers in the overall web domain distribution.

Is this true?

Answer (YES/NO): NO